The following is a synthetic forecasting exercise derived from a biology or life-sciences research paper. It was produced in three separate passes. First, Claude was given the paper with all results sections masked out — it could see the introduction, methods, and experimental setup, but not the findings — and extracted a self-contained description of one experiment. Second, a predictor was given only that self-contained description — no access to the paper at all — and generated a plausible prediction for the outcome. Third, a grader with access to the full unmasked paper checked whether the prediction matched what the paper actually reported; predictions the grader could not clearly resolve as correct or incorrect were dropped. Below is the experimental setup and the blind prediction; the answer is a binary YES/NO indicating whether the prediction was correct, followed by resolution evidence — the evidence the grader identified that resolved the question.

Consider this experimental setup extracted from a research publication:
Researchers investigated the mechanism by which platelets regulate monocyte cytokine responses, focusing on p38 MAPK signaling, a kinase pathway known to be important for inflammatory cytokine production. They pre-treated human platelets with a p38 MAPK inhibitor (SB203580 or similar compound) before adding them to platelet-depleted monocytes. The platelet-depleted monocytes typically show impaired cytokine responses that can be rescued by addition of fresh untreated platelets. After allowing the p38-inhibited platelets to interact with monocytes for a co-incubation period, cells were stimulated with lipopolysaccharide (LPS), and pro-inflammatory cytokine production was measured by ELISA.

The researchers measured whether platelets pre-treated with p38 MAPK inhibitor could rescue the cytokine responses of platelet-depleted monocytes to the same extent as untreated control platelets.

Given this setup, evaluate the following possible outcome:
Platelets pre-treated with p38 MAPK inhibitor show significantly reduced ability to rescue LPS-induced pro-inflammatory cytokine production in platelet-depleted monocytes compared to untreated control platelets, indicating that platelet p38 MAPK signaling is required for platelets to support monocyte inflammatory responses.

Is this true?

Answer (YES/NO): YES